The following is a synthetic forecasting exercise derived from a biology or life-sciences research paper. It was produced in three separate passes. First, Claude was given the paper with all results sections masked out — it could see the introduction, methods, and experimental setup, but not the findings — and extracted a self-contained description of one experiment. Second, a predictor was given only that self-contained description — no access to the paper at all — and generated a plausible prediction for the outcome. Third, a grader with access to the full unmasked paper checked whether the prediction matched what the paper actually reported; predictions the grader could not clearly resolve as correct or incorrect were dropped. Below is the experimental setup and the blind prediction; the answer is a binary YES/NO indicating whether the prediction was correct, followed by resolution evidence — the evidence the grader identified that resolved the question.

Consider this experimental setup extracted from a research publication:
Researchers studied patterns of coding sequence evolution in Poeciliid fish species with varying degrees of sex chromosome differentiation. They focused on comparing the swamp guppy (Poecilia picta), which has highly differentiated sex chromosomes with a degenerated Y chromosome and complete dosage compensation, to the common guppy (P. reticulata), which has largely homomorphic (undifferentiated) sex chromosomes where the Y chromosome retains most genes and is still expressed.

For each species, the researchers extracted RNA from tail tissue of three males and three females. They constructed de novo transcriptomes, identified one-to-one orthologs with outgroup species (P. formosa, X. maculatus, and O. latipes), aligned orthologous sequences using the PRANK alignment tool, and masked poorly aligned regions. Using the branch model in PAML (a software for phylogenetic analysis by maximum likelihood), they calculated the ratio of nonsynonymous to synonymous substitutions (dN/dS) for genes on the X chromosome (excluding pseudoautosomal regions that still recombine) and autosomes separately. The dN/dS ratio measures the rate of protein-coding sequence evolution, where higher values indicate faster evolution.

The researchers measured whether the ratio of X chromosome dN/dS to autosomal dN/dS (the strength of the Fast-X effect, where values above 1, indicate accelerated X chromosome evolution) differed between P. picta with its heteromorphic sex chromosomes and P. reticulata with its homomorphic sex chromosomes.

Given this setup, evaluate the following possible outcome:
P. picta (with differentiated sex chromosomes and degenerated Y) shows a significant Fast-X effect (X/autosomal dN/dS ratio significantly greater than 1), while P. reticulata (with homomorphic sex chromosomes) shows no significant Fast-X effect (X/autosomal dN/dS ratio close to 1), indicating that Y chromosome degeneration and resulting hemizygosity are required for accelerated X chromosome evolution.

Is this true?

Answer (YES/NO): YES